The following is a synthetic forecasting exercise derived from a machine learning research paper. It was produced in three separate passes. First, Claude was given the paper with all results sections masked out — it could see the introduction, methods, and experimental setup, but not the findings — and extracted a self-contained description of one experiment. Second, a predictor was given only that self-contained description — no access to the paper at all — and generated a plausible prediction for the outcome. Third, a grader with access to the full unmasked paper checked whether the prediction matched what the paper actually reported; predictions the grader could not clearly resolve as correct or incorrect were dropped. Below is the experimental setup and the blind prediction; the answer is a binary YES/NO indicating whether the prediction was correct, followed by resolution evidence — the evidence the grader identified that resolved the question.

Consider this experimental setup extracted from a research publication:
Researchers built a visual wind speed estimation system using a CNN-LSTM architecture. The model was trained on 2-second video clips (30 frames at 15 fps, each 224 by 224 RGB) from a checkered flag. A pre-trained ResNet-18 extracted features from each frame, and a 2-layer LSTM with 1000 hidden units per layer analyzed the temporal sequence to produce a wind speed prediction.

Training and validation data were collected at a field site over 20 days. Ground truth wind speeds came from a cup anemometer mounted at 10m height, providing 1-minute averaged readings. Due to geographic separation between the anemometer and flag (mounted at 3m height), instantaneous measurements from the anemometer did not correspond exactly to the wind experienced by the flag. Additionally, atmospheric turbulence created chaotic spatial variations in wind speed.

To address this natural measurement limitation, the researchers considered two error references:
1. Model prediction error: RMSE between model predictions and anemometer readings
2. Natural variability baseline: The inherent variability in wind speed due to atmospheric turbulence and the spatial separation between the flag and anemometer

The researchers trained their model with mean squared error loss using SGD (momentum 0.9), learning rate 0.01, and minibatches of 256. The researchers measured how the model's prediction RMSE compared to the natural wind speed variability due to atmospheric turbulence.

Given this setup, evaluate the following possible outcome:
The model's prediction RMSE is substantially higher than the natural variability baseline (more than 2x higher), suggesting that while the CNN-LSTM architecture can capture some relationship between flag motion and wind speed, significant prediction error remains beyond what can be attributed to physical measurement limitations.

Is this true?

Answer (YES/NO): NO